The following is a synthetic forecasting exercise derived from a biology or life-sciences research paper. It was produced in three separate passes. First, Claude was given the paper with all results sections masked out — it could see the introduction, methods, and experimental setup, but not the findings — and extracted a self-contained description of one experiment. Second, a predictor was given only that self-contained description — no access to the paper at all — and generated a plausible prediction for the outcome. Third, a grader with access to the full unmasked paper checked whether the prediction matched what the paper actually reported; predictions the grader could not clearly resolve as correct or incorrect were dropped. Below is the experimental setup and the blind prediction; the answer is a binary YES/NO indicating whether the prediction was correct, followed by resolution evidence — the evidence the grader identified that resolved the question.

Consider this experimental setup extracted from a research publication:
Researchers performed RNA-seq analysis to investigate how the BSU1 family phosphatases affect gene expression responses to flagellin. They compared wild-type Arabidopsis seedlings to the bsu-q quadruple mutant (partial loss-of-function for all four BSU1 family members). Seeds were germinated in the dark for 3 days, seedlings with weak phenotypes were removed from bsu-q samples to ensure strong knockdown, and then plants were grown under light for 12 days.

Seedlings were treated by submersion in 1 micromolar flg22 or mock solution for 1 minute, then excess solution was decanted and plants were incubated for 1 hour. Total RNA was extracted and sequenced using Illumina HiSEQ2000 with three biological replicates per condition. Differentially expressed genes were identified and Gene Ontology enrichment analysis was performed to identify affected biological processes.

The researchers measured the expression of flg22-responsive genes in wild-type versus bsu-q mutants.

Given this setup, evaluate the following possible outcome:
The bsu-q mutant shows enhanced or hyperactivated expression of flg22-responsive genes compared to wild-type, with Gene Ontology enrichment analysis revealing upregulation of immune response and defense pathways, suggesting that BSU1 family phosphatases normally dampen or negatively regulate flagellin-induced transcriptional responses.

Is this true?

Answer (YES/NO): NO